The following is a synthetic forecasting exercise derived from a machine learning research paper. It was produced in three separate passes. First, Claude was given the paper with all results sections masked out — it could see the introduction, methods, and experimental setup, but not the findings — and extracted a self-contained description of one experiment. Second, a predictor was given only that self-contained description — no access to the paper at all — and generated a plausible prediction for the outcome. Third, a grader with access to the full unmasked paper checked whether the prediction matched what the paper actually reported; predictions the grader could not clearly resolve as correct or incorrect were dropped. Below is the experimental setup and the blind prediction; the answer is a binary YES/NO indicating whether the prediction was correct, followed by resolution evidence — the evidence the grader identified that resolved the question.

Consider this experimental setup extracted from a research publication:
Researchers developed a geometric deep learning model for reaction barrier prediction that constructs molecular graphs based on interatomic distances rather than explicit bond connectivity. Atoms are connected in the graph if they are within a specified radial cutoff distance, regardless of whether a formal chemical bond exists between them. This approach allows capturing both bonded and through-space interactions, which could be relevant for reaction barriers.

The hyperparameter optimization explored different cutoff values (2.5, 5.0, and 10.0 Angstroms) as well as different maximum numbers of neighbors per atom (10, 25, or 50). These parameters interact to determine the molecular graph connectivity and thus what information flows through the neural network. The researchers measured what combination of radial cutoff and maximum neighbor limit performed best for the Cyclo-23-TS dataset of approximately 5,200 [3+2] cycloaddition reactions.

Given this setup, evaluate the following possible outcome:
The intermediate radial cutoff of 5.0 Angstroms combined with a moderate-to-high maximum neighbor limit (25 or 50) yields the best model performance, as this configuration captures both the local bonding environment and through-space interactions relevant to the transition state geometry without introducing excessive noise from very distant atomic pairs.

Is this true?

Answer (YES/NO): NO